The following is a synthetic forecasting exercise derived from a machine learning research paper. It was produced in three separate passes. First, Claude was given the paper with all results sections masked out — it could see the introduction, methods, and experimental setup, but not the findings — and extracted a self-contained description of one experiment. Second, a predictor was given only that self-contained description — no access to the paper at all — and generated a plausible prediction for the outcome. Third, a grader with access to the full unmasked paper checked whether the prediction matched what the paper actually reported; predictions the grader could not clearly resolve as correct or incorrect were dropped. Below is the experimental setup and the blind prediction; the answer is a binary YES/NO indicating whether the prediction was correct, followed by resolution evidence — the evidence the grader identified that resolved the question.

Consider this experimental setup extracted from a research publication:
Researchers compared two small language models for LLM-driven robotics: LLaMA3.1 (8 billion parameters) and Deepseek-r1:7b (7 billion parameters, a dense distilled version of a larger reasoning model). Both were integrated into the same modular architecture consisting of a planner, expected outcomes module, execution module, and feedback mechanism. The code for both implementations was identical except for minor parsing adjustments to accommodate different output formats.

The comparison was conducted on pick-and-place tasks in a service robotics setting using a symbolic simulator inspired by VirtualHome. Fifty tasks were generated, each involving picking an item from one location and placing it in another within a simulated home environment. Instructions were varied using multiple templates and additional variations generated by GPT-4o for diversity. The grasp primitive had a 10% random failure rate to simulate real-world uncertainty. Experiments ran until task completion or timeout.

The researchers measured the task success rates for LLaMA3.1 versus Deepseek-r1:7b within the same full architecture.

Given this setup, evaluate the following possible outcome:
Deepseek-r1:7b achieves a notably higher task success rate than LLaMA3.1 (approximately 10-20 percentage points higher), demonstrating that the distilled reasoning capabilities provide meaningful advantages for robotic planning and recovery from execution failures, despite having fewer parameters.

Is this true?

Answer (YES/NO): NO